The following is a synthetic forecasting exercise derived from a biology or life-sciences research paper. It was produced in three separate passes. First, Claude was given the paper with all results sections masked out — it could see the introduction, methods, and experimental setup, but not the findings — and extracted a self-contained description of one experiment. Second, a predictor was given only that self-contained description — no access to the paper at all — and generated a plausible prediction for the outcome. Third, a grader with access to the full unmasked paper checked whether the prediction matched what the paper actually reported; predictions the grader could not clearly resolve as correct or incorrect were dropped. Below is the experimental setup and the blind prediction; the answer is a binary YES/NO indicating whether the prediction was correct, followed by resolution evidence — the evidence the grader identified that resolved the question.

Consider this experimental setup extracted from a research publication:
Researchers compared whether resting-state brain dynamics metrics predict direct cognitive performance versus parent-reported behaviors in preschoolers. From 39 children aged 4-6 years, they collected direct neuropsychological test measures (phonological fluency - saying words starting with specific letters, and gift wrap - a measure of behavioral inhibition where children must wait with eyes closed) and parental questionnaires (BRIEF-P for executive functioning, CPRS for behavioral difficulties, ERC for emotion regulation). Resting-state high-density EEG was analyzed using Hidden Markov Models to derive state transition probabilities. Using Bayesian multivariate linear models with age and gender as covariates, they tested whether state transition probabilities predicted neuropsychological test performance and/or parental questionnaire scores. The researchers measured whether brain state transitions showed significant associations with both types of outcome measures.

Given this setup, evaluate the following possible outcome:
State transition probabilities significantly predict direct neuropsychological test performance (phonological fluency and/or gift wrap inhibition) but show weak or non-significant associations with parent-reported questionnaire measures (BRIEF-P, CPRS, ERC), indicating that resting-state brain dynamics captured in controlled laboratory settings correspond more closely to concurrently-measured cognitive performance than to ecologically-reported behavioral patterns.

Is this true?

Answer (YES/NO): NO